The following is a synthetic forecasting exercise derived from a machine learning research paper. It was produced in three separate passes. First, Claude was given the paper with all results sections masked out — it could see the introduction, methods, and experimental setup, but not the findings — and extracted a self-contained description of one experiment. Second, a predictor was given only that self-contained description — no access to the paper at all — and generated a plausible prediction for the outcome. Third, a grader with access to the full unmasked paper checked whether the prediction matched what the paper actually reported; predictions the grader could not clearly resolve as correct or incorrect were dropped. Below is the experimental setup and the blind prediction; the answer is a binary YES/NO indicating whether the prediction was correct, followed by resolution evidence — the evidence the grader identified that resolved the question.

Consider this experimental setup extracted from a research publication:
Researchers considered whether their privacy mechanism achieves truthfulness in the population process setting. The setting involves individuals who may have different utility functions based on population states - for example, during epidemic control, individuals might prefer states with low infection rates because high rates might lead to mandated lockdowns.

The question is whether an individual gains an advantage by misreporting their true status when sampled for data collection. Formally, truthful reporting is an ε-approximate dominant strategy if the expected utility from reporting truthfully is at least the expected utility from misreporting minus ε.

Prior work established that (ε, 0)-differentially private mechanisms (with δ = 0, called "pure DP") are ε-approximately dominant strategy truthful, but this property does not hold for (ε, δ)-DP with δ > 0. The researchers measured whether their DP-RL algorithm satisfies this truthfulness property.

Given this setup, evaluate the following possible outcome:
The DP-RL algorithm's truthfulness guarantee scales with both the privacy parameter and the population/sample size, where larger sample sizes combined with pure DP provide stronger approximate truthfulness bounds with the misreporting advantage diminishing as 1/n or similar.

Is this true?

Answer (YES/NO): NO